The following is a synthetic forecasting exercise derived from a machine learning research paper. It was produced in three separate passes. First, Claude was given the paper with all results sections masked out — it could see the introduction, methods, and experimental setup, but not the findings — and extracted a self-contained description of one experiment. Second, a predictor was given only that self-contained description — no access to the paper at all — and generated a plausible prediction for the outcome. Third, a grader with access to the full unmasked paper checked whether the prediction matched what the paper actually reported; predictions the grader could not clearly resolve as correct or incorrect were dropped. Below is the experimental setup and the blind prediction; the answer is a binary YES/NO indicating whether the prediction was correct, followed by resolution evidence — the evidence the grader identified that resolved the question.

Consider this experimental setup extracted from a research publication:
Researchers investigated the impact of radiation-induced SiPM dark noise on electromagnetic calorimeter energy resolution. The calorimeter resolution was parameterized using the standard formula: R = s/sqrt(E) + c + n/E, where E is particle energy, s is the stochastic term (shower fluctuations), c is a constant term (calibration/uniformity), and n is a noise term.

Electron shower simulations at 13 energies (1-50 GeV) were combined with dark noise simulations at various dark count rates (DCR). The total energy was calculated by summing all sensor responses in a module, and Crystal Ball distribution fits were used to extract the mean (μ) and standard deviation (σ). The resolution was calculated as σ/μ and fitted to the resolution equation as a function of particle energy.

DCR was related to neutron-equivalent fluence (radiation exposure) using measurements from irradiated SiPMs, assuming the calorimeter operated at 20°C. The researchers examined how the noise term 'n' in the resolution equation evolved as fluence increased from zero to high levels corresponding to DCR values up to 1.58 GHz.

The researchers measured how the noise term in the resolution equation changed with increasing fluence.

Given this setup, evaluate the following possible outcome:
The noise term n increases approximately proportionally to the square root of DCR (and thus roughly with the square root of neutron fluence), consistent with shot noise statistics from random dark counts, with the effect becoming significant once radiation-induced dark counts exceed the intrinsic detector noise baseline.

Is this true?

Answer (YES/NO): NO